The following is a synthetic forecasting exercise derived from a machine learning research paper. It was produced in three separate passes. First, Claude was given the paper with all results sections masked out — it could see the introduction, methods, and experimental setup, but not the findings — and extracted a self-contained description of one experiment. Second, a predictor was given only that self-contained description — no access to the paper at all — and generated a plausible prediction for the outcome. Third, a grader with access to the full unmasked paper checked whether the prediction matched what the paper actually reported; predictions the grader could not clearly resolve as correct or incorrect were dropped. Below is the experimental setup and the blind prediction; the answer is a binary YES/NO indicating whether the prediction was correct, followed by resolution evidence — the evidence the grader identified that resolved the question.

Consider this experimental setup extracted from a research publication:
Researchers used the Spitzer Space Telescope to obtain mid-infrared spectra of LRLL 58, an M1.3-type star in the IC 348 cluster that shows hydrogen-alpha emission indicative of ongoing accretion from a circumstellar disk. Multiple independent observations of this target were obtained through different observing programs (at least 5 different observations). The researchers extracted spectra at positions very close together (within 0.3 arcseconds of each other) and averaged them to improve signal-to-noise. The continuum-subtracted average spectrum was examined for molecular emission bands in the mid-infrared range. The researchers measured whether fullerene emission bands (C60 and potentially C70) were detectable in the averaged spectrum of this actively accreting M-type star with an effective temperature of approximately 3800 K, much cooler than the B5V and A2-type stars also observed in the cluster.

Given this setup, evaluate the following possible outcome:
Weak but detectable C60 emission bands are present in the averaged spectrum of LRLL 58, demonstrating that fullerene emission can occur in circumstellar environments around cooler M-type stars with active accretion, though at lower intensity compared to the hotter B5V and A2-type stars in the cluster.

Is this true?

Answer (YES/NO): NO